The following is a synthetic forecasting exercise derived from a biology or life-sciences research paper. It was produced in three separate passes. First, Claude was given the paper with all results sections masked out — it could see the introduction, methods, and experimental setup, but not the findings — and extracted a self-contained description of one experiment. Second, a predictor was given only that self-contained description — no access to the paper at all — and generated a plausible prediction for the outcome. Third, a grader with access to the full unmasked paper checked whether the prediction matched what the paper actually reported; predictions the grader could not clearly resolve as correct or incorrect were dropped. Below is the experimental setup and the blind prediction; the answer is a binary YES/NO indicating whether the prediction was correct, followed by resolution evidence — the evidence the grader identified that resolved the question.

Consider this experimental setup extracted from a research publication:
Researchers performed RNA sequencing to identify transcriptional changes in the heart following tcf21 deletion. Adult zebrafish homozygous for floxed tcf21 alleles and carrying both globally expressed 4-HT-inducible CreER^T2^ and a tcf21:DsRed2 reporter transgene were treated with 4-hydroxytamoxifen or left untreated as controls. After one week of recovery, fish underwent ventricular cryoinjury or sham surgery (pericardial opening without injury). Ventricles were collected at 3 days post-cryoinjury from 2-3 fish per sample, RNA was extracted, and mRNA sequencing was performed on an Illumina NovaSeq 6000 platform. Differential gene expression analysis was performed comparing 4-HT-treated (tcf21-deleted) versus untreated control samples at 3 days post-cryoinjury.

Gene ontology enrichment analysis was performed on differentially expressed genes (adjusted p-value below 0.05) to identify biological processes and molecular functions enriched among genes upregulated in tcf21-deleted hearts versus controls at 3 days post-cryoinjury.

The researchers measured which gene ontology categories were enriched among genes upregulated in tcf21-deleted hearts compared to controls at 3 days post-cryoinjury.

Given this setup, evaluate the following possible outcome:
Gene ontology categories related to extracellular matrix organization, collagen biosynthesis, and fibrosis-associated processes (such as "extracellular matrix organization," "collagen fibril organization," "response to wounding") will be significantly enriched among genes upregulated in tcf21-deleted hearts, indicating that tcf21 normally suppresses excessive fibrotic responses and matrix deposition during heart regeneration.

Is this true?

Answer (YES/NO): NO